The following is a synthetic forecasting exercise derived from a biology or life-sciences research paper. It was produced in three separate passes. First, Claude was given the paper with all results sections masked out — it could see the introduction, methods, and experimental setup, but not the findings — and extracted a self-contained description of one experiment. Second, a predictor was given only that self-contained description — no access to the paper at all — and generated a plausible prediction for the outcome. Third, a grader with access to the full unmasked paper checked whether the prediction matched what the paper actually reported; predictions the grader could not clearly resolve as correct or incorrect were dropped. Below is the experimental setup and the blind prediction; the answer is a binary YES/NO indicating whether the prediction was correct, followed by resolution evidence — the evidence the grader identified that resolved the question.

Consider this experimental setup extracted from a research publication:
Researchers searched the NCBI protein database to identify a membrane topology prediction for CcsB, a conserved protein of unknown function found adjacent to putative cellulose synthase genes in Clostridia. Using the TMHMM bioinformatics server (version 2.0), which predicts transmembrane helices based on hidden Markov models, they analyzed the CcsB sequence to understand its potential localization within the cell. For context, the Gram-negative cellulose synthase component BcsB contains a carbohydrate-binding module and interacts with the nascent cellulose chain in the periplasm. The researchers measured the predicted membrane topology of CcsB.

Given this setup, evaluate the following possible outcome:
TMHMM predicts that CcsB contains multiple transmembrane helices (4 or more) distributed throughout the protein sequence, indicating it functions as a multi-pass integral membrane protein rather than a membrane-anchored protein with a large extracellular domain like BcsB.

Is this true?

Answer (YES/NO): NO